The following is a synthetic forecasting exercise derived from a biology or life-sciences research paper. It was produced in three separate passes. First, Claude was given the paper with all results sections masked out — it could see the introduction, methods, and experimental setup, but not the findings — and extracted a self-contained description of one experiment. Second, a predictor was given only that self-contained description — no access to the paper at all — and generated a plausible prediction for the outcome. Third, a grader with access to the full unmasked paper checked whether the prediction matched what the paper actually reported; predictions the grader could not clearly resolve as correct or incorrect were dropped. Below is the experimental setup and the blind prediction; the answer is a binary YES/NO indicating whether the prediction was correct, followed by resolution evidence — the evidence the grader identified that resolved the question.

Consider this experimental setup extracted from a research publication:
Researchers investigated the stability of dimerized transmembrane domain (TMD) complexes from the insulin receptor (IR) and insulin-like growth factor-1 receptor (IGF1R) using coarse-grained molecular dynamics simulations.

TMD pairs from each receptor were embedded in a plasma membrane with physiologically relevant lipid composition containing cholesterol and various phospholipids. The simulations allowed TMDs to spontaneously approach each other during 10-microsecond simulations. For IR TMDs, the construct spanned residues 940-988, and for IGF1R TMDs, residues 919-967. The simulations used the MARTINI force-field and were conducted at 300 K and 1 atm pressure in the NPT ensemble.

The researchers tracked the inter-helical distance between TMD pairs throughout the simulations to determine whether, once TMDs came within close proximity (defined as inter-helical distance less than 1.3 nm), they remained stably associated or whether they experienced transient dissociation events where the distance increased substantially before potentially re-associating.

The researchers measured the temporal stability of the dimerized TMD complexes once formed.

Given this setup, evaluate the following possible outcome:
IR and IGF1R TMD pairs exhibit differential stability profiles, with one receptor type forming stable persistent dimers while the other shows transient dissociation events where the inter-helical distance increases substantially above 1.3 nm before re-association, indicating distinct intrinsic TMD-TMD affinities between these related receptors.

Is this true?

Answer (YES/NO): NO